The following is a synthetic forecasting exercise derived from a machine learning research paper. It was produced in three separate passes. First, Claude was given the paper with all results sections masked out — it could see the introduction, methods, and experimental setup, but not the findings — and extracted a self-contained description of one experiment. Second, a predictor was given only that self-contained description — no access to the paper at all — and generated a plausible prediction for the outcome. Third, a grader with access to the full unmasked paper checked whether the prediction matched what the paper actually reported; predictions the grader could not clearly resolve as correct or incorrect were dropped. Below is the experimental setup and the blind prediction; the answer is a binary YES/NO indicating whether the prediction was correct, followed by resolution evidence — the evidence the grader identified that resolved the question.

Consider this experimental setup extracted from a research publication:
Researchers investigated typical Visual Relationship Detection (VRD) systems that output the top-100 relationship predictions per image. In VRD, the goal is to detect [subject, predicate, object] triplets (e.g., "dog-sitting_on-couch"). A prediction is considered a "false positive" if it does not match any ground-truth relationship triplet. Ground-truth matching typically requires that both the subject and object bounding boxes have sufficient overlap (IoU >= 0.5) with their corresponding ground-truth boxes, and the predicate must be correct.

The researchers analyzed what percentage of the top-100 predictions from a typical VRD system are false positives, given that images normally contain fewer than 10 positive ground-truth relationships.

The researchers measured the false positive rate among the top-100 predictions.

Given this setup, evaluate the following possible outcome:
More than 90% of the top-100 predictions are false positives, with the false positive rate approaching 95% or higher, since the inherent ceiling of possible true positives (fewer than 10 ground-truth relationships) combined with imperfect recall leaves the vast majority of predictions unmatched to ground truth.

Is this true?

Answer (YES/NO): NO